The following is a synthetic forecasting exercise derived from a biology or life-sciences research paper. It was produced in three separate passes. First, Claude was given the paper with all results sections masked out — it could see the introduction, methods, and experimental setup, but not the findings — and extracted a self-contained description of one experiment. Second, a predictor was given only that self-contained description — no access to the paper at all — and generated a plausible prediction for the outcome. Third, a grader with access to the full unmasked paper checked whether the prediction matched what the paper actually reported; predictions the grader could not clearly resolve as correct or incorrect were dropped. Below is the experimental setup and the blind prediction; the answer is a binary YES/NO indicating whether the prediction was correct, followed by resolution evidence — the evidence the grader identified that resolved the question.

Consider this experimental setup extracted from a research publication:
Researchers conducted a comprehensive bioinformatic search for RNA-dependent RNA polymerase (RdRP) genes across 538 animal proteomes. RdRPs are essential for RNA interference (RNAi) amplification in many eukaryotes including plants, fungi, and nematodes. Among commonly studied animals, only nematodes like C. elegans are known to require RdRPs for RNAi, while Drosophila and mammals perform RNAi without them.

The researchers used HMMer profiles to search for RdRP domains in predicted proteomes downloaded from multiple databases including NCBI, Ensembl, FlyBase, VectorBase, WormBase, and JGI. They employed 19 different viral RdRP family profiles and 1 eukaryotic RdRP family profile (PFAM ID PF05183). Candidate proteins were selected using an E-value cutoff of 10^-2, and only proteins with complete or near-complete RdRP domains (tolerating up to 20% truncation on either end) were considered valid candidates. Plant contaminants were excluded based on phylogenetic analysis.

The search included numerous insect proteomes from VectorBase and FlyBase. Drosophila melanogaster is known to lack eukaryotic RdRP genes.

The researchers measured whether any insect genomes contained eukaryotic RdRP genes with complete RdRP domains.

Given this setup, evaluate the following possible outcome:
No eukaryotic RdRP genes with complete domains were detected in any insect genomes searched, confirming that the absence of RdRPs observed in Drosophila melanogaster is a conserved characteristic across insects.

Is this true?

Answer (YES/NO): NO